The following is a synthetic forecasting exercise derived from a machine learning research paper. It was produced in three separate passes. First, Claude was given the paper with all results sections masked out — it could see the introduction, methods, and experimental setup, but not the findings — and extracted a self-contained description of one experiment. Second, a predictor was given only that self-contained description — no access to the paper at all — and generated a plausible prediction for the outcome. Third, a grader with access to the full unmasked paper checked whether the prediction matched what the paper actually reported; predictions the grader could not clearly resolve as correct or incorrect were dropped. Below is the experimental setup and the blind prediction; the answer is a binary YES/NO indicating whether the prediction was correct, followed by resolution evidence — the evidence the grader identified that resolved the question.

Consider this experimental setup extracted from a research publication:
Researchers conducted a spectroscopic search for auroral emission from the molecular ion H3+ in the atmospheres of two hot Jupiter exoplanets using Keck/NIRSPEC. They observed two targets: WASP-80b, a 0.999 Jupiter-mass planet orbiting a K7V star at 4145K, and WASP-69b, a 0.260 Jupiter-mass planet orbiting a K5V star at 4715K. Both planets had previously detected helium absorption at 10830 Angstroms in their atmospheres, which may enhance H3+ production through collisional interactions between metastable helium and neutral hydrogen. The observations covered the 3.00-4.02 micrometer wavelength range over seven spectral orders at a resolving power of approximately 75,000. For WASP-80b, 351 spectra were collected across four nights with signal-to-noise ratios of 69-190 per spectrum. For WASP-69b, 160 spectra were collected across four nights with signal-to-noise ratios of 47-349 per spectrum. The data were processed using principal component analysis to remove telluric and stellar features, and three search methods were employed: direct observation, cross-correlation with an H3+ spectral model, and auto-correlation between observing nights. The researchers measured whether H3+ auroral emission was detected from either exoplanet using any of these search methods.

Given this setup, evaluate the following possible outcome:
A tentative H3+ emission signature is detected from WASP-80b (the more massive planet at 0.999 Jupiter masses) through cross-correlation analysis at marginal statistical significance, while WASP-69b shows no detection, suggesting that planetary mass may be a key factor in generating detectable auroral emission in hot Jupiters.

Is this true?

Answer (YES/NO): NO